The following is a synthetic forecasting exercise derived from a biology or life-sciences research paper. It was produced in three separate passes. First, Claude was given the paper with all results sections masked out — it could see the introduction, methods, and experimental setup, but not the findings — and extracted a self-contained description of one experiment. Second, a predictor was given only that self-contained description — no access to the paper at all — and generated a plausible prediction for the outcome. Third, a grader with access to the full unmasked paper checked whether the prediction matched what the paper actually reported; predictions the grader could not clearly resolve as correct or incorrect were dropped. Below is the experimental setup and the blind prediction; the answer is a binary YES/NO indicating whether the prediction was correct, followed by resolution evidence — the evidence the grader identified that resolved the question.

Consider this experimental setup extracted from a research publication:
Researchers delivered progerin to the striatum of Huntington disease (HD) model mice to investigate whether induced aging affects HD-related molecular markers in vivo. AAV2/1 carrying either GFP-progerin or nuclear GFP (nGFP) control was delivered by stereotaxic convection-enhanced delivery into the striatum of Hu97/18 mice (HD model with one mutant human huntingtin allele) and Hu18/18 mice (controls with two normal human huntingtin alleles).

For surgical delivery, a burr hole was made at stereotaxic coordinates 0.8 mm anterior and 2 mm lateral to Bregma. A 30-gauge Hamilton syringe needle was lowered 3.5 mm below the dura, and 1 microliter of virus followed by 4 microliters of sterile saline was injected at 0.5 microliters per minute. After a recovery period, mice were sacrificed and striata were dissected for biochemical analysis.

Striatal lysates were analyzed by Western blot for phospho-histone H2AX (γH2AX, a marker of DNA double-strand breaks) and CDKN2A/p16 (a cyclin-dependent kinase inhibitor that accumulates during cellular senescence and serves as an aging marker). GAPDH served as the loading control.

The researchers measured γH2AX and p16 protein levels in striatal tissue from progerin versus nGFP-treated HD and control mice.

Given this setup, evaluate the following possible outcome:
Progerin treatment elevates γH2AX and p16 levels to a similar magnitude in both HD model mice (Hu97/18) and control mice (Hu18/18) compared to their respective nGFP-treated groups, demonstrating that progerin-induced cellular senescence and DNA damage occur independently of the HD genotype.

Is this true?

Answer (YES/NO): NO